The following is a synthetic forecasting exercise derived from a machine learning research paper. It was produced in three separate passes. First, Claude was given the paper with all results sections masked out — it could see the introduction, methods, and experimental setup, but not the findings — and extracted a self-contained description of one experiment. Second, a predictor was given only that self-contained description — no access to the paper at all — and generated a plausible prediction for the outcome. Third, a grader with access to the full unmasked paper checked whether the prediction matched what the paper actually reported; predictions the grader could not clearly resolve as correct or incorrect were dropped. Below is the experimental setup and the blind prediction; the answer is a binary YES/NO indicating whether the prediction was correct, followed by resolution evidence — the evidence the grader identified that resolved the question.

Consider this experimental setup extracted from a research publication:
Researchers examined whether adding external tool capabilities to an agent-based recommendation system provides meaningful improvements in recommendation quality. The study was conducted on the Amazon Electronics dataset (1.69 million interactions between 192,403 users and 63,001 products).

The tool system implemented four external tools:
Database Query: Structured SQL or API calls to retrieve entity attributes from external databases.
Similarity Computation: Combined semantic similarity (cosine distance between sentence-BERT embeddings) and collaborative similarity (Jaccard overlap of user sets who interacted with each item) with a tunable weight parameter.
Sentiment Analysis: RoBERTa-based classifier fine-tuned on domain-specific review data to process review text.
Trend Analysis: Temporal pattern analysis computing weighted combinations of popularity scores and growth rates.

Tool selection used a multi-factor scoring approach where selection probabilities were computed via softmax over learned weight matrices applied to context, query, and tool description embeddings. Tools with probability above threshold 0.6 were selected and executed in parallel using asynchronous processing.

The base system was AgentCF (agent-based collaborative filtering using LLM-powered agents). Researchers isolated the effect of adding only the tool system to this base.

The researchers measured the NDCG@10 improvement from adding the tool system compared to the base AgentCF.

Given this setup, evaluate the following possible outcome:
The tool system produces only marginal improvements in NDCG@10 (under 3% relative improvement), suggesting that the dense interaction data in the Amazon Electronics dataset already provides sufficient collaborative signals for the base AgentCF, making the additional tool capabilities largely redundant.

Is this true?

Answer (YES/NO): YES